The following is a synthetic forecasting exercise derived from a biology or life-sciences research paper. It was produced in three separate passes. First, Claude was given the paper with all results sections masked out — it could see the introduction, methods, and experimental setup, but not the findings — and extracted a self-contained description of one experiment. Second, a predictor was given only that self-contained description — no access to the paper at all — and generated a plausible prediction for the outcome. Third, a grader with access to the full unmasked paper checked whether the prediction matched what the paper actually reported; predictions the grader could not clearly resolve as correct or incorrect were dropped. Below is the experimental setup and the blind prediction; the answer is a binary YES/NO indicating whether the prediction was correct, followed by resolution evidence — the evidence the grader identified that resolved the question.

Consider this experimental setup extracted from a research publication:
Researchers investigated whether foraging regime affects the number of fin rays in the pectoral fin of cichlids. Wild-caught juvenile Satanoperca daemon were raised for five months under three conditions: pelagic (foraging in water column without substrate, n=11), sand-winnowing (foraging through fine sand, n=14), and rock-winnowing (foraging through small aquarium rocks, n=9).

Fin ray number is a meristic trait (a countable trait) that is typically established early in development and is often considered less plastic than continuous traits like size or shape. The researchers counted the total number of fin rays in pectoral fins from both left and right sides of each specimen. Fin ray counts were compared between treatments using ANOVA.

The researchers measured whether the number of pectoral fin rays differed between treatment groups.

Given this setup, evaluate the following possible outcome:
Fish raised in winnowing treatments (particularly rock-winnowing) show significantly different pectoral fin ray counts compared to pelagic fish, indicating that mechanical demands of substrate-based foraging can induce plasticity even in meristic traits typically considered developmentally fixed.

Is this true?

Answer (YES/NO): NO